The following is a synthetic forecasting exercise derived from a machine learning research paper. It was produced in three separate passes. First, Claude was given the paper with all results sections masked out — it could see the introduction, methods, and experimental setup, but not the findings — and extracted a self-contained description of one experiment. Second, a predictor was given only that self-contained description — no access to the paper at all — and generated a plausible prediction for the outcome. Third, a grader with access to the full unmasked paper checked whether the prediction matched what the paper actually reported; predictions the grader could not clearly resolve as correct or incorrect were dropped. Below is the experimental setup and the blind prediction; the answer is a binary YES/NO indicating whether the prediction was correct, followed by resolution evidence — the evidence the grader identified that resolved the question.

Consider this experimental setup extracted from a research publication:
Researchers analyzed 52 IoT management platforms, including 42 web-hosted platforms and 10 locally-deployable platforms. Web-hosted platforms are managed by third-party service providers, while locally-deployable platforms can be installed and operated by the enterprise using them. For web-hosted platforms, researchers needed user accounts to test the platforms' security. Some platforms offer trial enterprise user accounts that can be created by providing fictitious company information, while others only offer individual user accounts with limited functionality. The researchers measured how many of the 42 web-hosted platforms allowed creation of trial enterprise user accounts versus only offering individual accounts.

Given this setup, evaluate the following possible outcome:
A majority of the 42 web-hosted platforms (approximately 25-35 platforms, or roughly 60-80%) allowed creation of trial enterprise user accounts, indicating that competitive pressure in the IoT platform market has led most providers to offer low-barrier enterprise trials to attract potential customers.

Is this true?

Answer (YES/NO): NO